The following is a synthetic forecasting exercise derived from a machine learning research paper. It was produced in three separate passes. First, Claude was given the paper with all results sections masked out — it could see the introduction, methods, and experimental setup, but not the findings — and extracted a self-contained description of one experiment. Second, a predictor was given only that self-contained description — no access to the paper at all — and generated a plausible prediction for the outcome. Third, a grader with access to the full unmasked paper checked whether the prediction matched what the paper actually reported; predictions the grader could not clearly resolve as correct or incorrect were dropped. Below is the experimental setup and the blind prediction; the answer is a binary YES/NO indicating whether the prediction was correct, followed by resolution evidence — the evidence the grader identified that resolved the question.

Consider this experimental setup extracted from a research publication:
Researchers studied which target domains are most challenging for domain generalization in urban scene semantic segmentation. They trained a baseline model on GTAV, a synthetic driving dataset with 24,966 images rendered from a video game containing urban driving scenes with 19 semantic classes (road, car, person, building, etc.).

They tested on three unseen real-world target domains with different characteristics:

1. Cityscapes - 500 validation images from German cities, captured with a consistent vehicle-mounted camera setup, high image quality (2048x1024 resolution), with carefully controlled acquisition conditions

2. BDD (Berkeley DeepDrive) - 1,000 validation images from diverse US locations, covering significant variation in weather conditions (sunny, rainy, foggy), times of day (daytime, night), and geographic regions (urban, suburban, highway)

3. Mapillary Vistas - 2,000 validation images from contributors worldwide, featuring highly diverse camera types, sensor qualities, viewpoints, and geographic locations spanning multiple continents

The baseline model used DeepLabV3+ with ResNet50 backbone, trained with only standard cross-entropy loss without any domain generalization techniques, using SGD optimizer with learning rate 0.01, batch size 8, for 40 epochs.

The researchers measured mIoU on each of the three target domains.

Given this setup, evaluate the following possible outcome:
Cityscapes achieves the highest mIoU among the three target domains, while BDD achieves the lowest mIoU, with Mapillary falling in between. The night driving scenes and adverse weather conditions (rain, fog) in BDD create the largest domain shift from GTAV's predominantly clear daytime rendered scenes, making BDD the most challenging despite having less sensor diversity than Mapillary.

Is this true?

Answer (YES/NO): YES